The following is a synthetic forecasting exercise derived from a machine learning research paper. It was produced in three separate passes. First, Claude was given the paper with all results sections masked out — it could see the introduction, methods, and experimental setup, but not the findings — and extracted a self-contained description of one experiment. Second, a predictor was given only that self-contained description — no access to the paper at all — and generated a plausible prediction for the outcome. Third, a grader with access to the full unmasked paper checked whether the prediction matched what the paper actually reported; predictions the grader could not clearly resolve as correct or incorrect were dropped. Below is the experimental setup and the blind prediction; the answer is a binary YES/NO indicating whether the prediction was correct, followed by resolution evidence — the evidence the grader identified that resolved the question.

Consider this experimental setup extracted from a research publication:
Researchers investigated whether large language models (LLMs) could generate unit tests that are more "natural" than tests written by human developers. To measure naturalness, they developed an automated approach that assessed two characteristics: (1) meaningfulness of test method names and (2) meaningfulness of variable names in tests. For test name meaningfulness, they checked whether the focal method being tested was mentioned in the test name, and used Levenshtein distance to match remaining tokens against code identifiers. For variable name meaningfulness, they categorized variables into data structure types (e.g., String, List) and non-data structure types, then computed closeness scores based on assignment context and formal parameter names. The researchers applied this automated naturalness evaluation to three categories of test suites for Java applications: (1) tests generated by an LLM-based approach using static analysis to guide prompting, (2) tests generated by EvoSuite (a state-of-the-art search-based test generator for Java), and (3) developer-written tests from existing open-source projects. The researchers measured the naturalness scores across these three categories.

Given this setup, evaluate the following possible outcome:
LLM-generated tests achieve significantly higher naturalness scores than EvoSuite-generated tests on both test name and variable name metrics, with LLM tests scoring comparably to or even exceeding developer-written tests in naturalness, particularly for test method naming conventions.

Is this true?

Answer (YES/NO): YES